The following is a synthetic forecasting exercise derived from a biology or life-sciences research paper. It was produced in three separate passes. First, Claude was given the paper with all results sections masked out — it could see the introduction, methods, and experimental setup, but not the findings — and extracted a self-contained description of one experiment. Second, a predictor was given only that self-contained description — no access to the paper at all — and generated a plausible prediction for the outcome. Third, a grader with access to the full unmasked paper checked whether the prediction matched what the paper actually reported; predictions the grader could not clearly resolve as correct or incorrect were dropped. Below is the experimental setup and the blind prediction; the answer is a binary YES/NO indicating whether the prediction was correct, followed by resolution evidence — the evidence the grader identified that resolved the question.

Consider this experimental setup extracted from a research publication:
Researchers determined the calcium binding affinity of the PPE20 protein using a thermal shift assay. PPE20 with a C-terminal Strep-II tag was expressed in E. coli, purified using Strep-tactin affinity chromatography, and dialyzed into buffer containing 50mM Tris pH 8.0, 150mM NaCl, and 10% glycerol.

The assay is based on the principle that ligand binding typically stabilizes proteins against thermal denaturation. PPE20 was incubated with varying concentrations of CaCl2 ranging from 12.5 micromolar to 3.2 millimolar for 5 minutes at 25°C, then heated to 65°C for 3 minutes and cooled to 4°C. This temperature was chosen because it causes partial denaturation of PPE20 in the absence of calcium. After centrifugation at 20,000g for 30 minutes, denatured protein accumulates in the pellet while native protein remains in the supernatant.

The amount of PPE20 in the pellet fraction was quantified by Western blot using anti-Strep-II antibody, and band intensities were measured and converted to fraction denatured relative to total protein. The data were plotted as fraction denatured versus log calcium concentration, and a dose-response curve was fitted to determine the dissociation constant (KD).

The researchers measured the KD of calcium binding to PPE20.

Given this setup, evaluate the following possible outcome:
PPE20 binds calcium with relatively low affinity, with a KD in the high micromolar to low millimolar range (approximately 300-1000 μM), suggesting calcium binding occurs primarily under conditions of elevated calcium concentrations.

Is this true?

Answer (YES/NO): YES